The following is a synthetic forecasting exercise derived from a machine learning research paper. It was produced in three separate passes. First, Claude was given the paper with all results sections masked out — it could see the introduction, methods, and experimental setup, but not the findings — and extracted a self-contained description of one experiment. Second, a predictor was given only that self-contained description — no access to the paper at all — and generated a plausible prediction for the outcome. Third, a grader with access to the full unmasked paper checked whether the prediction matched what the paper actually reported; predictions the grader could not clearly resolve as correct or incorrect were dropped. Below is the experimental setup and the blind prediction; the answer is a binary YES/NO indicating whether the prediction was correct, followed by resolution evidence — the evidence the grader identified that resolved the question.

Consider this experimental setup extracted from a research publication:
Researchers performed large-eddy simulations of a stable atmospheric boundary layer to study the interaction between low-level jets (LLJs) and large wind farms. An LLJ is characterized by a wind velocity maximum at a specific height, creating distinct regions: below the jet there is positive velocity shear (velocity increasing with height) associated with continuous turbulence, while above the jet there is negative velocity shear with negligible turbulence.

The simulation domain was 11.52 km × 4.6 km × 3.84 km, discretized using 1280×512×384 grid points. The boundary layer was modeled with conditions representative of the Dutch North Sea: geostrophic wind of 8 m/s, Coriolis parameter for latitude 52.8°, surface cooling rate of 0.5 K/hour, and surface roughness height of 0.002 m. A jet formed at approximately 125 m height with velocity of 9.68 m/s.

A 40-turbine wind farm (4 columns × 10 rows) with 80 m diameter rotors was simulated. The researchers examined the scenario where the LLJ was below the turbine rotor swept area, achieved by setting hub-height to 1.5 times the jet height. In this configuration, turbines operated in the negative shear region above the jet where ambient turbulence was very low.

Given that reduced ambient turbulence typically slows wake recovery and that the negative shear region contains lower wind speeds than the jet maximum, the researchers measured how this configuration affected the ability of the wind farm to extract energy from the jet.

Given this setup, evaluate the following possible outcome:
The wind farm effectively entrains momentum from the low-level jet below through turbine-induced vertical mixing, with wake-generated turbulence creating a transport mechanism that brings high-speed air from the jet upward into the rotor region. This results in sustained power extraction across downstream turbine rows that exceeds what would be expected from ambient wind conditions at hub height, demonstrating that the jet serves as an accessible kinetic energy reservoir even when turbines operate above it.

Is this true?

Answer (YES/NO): NO